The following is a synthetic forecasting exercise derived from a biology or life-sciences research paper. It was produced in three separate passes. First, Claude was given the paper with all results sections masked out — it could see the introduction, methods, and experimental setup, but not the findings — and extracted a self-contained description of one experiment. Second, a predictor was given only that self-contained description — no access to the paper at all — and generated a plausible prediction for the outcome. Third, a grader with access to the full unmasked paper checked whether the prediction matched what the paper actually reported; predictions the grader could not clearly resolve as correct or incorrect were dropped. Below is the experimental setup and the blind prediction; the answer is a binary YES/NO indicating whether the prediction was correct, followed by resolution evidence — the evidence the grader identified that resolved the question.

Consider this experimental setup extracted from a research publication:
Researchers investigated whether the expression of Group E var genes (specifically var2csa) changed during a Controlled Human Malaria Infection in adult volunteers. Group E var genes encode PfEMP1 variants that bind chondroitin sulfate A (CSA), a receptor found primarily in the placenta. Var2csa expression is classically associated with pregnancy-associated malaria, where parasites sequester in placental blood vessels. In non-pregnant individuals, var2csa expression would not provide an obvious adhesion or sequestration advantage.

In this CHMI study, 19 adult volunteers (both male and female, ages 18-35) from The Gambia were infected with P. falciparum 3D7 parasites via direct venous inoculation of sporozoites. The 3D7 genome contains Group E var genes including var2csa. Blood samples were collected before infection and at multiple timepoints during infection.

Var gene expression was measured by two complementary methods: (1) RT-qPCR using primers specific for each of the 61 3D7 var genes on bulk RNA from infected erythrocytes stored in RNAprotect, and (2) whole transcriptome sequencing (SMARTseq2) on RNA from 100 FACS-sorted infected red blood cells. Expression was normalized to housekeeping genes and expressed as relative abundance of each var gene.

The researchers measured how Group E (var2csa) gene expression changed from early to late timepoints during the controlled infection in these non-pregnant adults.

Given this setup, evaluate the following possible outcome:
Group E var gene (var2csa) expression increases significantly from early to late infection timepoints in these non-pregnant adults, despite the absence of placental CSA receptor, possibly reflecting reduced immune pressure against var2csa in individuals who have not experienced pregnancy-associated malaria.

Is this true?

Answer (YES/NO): NO